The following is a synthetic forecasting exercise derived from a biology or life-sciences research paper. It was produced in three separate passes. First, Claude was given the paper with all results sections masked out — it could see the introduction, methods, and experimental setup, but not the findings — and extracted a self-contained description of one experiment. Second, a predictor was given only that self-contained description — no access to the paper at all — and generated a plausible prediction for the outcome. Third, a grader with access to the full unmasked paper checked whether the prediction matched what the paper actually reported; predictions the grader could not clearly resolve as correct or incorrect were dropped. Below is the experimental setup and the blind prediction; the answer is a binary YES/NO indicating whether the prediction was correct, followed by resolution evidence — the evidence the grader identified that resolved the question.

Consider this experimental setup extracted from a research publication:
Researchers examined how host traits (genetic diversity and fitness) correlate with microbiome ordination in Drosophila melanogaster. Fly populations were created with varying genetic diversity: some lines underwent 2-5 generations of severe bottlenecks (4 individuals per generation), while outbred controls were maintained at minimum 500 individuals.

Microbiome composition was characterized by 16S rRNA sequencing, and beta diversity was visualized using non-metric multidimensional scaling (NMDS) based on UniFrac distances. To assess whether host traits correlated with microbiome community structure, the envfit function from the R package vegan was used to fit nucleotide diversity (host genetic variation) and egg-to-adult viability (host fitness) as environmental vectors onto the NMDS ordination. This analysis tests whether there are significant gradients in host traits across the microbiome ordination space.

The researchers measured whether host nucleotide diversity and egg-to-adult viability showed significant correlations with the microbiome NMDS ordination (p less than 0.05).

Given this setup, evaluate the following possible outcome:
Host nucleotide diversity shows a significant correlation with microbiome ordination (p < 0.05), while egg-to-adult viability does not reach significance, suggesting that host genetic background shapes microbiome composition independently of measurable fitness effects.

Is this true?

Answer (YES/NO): NO